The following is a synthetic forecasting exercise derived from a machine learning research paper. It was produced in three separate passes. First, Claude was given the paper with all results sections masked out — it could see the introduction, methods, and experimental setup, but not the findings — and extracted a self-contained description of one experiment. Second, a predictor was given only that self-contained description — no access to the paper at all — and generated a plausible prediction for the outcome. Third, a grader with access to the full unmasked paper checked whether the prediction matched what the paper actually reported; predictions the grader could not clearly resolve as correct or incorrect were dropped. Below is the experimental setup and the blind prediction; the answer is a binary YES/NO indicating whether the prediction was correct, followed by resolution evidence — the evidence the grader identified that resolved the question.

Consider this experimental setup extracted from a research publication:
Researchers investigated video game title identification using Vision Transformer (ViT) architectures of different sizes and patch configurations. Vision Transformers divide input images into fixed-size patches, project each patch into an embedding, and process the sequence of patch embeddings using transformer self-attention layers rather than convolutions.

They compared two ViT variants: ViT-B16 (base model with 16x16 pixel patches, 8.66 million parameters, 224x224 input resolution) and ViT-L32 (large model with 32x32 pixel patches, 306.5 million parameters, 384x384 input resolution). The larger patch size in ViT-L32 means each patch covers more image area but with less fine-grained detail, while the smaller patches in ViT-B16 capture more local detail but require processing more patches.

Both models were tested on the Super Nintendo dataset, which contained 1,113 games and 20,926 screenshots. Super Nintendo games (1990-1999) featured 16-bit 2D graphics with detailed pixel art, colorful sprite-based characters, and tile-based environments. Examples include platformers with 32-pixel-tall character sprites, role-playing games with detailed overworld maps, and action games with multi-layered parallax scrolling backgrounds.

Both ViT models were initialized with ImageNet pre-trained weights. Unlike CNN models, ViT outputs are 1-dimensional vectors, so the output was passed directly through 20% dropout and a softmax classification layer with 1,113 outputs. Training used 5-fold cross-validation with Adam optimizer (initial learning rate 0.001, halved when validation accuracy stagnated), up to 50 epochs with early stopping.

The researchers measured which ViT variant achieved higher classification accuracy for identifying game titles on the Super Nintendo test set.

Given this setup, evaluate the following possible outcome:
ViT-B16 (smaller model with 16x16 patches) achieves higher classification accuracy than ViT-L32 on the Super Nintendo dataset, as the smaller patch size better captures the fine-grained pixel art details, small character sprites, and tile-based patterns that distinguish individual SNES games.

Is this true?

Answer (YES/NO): NO